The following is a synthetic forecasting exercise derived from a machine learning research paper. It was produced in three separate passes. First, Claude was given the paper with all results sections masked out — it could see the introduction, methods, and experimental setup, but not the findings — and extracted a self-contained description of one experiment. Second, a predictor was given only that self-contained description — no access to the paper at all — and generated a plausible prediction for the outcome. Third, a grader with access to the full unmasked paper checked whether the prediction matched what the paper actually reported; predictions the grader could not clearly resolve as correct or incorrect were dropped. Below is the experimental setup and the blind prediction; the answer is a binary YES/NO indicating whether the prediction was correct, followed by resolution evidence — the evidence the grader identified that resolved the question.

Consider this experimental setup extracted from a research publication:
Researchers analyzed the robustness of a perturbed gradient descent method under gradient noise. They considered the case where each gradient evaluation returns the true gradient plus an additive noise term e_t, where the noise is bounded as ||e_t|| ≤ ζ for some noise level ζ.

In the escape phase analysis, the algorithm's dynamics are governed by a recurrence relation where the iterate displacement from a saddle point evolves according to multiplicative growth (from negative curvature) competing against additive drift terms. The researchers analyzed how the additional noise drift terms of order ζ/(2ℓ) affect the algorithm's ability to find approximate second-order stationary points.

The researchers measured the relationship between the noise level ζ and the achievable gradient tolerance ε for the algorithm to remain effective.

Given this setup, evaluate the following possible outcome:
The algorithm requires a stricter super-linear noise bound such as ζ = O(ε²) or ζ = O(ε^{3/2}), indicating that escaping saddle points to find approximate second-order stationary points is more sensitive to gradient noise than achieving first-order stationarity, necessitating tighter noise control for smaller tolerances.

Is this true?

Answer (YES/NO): NO